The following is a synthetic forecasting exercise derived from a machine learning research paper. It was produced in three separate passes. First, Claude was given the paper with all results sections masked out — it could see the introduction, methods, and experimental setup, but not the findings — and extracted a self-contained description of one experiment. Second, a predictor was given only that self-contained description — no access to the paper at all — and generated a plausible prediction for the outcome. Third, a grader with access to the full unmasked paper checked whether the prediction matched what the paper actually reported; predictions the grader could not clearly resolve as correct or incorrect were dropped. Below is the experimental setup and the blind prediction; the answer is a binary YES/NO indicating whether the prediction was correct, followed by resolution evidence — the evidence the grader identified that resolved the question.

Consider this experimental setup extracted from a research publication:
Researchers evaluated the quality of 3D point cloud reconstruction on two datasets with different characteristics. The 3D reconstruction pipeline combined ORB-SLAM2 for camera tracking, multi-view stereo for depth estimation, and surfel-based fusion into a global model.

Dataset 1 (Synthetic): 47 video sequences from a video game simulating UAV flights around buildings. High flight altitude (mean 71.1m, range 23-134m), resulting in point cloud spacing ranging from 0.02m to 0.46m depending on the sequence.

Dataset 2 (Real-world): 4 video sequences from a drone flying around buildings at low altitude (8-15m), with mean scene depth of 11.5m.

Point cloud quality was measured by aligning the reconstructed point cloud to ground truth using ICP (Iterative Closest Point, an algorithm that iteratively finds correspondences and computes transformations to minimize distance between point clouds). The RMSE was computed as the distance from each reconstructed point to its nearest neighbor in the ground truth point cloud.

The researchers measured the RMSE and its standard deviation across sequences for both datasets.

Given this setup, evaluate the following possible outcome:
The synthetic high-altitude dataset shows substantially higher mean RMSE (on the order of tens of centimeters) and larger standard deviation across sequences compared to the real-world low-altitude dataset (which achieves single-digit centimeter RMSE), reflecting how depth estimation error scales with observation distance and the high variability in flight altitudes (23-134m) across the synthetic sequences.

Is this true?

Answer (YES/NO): NO